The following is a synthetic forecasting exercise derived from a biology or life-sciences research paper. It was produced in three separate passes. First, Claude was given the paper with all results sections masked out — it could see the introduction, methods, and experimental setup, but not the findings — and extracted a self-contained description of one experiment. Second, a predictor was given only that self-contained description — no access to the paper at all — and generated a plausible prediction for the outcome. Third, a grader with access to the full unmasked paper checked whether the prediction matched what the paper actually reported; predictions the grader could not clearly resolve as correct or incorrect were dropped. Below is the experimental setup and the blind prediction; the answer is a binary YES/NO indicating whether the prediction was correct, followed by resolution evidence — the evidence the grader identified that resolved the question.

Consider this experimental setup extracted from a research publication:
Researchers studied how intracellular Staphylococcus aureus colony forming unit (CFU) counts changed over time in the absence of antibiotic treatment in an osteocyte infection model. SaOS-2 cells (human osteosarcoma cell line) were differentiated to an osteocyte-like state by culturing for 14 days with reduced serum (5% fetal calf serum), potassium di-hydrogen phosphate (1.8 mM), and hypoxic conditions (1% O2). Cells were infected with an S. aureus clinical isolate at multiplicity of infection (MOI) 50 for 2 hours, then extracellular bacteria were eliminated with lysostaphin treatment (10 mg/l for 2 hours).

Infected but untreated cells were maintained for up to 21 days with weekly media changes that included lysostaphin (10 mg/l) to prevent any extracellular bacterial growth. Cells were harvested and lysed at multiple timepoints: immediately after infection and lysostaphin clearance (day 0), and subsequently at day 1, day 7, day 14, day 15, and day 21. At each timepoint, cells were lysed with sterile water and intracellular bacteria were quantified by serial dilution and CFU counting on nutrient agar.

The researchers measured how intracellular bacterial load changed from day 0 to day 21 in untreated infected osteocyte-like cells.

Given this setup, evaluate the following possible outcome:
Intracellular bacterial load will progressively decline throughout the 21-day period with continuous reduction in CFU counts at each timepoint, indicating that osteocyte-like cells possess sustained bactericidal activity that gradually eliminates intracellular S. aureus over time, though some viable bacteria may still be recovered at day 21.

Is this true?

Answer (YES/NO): NO